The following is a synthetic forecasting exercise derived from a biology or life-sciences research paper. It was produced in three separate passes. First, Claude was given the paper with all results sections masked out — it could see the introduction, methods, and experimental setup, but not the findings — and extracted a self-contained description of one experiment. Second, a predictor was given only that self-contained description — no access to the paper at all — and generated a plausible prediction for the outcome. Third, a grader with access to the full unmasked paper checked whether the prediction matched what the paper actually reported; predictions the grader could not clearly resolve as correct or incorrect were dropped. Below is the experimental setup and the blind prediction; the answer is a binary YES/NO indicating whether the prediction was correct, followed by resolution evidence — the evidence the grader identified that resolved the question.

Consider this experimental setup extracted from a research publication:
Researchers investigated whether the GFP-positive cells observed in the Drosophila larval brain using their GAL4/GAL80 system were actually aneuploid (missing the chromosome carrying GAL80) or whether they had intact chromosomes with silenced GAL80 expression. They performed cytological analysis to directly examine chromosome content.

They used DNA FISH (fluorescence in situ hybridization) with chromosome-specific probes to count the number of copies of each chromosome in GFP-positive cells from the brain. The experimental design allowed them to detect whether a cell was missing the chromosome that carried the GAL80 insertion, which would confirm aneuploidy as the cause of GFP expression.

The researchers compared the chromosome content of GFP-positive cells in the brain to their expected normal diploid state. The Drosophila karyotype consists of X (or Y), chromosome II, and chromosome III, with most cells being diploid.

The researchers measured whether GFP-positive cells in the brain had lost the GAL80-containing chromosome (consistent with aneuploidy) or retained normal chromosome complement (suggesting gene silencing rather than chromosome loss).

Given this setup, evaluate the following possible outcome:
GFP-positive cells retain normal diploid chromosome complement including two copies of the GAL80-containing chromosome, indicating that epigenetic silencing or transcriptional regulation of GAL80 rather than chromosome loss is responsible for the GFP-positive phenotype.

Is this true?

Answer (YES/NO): YES